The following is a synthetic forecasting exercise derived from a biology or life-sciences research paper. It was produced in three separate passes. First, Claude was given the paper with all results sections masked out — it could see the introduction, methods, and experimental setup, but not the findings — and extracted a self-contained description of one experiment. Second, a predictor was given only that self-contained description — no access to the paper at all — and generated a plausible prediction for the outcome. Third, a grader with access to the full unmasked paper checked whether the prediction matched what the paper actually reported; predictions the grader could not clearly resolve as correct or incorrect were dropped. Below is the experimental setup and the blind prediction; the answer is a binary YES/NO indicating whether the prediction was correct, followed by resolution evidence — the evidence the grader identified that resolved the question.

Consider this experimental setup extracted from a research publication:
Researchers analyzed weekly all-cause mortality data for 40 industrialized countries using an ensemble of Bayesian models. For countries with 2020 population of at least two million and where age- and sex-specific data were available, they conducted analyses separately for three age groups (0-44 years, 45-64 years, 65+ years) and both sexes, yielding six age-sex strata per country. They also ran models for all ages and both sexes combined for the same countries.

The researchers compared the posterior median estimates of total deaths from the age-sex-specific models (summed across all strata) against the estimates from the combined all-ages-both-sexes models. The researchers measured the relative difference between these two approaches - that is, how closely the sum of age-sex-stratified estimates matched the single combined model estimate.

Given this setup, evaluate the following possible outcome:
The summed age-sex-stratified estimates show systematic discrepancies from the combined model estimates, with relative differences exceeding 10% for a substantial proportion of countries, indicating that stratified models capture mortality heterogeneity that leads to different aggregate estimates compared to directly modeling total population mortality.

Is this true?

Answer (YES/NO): NO